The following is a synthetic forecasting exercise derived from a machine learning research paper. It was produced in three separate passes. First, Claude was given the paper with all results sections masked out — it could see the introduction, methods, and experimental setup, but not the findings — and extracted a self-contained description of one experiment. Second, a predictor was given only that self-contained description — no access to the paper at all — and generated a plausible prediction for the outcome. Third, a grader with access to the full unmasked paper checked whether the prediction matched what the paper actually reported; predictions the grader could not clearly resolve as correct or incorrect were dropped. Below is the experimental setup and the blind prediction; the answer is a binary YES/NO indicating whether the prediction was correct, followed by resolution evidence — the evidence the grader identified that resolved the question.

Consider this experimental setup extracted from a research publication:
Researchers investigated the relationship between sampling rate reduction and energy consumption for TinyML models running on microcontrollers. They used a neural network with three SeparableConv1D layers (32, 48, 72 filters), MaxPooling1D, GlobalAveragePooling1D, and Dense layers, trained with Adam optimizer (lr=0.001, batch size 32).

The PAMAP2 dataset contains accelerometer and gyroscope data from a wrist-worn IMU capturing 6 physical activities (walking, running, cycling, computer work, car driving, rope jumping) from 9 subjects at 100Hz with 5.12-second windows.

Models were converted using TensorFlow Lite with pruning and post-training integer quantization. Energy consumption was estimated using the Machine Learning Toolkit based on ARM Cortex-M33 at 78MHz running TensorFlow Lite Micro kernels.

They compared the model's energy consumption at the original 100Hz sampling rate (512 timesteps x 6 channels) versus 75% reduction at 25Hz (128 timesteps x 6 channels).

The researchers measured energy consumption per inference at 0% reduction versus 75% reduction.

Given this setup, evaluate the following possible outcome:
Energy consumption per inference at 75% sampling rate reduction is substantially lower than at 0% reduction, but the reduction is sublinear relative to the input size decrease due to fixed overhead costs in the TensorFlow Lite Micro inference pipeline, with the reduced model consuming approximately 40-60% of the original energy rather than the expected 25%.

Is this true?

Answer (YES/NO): NO